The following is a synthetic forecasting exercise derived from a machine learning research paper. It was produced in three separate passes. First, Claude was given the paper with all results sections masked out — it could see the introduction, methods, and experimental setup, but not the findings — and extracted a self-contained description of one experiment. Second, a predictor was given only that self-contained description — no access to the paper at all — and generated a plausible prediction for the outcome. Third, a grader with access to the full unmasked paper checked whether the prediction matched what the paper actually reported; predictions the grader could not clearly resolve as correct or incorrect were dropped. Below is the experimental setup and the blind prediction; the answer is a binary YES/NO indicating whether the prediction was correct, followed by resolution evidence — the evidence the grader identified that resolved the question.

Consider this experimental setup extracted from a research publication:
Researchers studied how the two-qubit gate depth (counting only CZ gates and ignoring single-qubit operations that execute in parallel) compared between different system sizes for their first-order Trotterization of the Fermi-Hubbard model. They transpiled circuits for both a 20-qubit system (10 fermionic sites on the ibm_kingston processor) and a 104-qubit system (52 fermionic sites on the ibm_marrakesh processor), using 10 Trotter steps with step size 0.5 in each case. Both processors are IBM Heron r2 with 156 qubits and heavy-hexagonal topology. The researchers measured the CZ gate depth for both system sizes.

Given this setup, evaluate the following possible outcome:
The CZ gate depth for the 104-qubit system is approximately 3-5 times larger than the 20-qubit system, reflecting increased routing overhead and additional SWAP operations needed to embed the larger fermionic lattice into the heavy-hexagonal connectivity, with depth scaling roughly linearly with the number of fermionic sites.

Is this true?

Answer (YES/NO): NO